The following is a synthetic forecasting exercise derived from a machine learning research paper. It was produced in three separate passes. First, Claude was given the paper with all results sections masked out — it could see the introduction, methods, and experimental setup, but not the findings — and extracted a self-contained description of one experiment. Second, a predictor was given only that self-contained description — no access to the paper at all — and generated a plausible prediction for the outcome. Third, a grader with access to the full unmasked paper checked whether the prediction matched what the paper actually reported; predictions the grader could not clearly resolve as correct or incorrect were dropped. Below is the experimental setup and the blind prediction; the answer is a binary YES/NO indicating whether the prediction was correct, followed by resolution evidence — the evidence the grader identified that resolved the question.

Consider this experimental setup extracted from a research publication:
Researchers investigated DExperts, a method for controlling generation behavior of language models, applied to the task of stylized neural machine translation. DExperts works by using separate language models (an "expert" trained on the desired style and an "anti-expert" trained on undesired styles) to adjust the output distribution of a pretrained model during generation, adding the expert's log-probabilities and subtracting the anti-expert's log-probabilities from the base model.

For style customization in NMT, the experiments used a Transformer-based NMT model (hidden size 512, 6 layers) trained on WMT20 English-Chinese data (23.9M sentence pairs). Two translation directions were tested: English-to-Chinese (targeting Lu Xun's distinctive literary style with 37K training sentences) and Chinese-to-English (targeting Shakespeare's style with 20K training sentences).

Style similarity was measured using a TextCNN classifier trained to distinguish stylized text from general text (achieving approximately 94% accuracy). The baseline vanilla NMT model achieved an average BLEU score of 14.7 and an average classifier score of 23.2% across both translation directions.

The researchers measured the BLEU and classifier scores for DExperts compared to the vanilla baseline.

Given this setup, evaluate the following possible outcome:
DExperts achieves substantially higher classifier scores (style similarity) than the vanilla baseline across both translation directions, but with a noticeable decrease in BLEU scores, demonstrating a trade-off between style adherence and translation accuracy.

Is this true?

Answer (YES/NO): NO